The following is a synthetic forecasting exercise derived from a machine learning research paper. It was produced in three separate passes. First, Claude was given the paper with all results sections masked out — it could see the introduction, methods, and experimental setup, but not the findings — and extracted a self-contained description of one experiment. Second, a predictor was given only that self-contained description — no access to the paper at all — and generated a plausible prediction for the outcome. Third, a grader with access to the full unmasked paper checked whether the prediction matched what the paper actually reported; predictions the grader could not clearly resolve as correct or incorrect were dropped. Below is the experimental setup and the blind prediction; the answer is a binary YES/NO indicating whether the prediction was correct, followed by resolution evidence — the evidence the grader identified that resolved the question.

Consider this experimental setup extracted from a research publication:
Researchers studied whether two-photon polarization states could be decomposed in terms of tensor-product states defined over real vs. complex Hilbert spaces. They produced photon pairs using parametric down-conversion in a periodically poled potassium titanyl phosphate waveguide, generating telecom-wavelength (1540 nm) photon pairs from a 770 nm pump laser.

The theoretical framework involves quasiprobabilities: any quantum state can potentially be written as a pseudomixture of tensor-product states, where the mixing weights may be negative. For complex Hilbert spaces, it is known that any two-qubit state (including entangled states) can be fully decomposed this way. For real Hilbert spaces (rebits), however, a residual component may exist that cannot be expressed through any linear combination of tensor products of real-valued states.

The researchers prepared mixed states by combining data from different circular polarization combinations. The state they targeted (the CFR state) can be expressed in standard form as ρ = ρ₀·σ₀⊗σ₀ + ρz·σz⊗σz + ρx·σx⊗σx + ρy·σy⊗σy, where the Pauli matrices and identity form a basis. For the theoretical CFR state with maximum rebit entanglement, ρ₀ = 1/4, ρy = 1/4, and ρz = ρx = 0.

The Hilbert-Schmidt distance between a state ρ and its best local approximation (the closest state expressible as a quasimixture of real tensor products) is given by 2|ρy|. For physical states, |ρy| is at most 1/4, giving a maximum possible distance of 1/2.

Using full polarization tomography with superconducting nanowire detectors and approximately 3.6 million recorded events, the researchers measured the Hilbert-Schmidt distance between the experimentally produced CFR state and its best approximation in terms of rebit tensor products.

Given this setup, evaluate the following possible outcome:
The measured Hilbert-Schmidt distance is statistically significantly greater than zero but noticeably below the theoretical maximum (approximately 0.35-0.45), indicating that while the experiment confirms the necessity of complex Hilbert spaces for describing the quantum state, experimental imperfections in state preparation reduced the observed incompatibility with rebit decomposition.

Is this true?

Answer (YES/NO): NO